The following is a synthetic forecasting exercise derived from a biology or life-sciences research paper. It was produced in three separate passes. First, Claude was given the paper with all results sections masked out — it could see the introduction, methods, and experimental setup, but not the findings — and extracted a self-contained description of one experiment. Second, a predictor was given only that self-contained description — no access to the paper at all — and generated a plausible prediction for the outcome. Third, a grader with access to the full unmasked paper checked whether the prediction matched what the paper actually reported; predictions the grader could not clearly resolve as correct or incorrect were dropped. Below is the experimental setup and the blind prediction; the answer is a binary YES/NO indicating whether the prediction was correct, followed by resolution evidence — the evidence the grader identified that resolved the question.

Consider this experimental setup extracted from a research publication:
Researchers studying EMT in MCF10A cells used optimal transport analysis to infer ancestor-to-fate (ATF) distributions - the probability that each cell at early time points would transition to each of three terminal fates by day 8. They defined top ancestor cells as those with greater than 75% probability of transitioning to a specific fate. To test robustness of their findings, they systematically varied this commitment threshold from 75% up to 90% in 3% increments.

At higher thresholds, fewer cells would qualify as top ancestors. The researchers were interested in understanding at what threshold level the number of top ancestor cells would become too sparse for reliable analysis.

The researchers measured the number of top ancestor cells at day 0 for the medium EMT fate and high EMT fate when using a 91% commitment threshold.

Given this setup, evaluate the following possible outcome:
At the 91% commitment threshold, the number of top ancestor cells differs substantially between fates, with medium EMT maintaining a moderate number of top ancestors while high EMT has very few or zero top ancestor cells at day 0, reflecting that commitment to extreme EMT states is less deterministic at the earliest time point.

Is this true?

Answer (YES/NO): NO